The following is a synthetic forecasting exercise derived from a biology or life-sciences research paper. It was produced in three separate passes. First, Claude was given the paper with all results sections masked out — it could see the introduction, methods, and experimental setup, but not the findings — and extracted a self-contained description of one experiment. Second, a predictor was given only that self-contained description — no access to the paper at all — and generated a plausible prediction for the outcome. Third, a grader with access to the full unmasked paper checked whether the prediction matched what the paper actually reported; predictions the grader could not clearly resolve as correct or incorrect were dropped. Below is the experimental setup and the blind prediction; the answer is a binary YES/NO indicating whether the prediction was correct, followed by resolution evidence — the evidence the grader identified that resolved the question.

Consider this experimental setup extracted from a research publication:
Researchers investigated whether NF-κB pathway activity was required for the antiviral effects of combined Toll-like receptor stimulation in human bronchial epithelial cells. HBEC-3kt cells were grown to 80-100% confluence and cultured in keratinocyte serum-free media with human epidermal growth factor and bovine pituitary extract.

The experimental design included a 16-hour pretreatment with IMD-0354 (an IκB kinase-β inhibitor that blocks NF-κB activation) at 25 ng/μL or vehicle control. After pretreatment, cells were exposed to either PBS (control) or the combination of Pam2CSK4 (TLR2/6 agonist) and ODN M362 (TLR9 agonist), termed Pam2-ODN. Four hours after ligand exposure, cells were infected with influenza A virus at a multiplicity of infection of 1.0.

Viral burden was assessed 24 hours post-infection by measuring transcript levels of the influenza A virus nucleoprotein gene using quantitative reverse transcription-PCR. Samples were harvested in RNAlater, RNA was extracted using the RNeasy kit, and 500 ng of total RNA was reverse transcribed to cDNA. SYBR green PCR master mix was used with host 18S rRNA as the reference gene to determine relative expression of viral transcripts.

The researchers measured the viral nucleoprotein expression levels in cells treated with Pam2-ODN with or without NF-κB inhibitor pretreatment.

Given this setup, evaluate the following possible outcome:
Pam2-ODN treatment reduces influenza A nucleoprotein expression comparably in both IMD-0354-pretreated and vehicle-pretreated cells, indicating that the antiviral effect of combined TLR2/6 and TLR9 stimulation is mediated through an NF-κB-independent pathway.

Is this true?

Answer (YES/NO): NO